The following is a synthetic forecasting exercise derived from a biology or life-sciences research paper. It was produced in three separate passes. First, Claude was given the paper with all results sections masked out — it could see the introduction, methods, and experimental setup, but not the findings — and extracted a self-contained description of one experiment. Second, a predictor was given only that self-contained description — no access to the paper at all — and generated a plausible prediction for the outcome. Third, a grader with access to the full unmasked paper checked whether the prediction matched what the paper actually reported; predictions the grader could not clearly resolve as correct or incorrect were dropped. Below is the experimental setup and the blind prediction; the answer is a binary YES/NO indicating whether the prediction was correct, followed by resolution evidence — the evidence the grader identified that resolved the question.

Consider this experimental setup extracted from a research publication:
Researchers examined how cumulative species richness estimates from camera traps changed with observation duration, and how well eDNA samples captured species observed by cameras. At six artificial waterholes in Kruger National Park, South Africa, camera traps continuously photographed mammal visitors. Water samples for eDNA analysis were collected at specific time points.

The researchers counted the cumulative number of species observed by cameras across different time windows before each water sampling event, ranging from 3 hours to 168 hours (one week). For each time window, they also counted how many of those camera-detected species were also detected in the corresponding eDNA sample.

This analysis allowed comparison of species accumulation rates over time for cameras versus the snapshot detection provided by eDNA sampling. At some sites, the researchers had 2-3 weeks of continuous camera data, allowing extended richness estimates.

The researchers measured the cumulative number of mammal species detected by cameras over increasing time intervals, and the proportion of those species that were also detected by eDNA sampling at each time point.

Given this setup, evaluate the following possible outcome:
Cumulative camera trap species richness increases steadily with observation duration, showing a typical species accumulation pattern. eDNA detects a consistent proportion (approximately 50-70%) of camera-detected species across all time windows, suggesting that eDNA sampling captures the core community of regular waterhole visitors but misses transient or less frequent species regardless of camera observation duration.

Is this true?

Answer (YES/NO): NO